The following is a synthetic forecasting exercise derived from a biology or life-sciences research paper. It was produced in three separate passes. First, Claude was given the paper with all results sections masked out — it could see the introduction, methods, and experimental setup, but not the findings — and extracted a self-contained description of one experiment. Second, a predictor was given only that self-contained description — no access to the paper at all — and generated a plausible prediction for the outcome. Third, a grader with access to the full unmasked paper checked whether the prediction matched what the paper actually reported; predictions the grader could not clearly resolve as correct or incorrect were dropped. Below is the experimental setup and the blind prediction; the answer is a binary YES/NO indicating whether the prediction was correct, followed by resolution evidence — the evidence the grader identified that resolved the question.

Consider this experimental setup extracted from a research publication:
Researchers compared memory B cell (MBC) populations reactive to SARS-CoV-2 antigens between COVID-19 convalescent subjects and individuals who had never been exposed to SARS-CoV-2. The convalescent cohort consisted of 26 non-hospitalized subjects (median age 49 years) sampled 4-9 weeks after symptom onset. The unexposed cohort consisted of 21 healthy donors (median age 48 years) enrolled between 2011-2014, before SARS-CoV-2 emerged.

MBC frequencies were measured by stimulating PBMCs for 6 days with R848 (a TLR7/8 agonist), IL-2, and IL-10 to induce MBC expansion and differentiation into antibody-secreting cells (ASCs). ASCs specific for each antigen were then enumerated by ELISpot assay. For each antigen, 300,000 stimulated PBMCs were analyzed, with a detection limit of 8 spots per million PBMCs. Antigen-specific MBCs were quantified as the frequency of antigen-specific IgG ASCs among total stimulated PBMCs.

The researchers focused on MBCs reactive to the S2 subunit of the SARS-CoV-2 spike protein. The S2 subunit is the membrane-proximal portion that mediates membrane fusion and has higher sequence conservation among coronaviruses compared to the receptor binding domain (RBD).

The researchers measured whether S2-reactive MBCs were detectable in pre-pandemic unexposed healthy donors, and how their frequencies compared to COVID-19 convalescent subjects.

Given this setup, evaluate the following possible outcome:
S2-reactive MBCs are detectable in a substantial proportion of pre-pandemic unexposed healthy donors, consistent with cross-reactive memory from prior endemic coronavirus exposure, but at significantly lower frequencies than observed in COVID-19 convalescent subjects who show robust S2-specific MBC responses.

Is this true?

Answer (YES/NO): NO